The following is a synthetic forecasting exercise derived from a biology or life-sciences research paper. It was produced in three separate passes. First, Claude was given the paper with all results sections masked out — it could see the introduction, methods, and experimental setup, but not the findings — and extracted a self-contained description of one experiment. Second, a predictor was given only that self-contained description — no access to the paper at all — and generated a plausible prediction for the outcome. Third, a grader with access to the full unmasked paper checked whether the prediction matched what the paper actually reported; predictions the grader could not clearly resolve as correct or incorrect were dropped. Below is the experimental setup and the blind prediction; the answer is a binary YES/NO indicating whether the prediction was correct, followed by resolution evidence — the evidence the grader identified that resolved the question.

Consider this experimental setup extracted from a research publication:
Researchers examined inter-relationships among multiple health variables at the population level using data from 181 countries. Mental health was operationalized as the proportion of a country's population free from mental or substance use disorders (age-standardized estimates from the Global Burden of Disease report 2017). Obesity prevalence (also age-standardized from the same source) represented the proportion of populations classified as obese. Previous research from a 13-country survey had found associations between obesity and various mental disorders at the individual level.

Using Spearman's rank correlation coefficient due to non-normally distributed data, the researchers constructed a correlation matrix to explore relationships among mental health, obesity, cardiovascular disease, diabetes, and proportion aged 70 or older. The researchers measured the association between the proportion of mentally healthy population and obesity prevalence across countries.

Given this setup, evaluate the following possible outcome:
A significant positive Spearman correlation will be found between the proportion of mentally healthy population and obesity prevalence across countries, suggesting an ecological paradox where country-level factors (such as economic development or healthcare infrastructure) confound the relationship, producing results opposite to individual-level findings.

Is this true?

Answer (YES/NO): NO